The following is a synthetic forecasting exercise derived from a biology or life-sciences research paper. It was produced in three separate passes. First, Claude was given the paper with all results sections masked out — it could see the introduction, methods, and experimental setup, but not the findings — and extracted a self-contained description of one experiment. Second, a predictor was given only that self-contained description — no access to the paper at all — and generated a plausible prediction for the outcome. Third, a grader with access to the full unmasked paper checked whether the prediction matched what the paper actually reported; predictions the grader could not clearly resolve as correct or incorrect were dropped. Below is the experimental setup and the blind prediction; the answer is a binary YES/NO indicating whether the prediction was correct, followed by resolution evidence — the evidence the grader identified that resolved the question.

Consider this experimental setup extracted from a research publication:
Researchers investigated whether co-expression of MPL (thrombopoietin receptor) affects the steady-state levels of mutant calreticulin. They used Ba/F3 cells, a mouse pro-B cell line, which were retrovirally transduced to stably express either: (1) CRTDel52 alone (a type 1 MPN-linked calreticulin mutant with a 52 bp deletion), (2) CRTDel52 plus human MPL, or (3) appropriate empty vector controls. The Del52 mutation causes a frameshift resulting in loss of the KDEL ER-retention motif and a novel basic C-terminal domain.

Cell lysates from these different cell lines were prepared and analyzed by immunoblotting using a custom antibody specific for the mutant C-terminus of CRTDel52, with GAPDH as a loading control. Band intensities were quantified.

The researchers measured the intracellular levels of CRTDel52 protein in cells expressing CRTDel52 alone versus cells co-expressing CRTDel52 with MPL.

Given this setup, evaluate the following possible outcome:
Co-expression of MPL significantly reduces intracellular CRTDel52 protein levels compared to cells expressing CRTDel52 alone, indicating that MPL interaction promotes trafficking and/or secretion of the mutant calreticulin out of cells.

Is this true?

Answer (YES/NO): NO